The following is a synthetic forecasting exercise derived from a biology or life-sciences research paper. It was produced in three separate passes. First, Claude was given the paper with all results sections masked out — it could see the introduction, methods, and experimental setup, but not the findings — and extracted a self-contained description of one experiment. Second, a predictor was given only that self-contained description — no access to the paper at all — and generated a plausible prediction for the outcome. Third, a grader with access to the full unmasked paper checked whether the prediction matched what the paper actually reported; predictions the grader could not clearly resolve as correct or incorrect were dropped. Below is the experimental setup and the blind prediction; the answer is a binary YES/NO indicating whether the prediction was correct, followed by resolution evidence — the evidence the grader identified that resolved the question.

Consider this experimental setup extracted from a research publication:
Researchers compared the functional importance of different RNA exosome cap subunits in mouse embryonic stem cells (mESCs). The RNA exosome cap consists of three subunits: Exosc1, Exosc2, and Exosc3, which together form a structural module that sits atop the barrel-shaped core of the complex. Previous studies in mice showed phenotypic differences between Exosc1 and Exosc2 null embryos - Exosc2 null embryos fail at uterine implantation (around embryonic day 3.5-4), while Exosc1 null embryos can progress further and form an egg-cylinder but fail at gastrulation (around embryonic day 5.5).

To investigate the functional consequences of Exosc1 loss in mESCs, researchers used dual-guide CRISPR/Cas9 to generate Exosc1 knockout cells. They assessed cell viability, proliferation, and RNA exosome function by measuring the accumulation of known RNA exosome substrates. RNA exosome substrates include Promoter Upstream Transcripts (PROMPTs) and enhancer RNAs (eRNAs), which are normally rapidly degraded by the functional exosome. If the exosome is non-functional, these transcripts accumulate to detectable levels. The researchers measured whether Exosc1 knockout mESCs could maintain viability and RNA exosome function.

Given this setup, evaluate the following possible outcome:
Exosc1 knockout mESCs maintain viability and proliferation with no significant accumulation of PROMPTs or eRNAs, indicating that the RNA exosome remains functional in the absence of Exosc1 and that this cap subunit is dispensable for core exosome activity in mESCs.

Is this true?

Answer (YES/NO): NO